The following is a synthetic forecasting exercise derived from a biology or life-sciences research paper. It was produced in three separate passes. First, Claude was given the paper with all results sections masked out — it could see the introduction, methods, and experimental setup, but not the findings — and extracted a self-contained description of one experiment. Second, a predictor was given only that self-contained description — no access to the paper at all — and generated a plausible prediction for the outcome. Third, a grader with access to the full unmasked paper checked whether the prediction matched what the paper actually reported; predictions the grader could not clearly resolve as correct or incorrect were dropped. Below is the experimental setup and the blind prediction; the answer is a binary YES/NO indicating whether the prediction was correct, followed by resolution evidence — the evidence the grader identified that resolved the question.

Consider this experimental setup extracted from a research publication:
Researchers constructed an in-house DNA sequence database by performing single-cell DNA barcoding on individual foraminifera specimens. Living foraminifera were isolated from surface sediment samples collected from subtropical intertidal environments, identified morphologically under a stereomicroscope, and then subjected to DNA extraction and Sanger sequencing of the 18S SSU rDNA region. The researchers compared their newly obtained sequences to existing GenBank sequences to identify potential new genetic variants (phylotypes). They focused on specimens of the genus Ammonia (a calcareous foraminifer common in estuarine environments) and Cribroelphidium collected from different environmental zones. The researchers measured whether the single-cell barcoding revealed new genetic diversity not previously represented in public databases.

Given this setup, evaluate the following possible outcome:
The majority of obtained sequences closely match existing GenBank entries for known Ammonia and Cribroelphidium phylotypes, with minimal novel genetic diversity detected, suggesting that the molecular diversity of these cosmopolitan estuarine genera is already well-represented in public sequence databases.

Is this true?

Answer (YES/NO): NO